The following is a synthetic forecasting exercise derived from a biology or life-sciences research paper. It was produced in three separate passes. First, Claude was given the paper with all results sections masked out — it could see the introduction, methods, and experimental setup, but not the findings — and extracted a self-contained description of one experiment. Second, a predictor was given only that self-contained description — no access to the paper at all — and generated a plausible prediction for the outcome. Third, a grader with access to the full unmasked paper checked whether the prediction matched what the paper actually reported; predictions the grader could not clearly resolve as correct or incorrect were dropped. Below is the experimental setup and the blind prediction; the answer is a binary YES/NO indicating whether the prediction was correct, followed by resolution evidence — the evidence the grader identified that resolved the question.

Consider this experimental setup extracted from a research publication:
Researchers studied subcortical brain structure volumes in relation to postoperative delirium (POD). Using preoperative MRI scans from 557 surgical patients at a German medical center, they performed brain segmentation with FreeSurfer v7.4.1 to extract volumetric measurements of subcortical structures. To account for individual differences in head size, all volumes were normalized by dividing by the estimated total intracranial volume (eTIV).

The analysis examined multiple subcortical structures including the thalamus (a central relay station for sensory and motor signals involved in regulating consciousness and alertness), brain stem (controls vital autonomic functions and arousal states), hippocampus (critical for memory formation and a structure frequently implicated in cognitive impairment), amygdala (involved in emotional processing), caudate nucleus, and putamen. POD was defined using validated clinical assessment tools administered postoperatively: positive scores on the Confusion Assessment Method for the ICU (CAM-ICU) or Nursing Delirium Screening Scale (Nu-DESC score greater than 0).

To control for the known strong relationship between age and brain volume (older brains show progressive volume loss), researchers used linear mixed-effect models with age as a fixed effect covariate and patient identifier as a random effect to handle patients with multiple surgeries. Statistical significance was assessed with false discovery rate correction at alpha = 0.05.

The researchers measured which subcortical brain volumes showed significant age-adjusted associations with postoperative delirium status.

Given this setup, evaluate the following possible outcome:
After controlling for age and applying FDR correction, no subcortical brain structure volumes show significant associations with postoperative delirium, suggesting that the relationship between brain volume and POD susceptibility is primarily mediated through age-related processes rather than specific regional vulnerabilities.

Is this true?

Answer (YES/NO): YES